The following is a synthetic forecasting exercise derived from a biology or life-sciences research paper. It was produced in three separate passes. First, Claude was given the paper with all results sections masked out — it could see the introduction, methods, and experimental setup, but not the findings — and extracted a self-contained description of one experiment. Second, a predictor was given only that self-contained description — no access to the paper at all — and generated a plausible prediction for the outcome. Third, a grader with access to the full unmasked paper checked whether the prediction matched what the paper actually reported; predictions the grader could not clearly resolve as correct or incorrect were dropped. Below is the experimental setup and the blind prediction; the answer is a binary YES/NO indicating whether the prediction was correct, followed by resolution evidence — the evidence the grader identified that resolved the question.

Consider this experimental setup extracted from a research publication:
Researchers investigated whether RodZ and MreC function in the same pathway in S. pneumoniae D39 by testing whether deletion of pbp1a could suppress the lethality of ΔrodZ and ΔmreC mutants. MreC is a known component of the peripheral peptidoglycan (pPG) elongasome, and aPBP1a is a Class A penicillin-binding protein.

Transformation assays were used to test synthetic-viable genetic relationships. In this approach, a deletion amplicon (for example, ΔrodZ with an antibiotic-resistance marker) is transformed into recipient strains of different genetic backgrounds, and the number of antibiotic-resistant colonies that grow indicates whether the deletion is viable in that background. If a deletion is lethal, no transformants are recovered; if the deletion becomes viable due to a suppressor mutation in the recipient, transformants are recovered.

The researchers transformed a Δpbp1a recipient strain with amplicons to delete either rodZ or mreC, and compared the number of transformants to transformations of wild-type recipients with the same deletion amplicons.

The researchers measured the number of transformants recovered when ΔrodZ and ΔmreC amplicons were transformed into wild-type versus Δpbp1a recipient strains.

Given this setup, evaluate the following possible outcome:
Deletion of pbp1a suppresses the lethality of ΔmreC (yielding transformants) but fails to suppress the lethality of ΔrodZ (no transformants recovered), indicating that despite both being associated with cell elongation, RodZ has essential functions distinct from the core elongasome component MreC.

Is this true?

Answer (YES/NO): NO